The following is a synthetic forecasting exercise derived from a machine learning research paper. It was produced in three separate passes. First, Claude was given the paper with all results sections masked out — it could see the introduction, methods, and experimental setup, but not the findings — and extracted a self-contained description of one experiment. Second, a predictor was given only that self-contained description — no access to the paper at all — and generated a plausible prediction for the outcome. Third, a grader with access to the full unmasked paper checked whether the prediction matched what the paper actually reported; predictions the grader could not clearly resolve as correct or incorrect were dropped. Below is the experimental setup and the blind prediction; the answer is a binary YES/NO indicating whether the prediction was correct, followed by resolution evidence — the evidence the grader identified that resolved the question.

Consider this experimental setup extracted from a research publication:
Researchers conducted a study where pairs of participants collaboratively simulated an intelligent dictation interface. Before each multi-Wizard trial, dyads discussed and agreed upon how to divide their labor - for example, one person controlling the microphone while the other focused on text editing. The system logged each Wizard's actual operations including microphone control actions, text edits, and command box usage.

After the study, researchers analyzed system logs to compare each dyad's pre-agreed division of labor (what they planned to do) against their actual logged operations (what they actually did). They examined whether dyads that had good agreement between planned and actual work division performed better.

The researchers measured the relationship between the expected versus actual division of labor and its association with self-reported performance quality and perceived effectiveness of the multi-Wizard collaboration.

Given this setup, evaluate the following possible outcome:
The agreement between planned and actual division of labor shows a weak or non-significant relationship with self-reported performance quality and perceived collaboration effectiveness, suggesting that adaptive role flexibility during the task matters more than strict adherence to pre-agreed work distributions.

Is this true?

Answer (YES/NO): NO